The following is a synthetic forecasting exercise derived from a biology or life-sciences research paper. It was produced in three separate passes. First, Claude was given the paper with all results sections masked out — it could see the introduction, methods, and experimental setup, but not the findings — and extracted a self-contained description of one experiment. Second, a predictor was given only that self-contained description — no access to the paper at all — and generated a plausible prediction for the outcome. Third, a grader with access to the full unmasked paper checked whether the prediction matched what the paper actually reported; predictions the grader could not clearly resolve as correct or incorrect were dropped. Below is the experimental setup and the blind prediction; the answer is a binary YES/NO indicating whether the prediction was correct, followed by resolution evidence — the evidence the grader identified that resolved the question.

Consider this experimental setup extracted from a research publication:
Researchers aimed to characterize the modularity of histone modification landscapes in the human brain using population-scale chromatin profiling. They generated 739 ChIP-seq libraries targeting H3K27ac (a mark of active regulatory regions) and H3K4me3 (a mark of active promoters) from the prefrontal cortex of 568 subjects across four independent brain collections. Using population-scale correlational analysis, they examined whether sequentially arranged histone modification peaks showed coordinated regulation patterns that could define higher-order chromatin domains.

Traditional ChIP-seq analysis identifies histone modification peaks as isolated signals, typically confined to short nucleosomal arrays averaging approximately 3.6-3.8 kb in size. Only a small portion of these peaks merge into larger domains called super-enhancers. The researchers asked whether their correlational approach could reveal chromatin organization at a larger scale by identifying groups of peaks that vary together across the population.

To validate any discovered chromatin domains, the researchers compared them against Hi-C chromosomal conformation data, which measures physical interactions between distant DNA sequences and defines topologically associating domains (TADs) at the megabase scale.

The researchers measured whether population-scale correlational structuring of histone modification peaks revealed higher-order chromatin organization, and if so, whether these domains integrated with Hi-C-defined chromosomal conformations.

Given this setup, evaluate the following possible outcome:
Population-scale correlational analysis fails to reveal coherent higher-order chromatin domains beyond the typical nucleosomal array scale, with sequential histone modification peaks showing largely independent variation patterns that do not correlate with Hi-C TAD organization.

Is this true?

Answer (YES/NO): NO